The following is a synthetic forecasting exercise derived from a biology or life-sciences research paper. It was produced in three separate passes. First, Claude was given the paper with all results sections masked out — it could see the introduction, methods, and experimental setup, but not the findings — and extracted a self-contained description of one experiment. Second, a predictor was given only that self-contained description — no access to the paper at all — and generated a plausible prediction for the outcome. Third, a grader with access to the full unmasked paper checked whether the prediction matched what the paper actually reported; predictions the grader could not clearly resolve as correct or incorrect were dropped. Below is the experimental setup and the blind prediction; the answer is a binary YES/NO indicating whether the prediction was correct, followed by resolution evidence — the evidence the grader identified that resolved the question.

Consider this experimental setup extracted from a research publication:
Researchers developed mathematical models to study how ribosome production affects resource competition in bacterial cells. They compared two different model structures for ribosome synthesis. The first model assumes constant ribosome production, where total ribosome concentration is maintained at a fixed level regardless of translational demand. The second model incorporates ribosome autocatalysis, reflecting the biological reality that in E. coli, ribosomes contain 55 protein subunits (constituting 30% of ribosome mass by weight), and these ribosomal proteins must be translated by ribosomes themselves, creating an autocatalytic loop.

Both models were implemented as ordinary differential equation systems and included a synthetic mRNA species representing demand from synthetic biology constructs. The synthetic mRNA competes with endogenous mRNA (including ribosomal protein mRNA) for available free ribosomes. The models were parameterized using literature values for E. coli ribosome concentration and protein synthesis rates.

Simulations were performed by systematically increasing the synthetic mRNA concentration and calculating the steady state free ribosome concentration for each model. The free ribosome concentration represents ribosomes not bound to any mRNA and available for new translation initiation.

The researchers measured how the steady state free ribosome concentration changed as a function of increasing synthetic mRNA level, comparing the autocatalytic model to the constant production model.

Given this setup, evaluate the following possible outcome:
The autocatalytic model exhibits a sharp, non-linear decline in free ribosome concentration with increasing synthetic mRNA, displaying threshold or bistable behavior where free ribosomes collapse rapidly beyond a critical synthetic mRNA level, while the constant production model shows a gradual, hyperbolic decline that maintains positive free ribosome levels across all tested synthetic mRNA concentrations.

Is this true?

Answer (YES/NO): NO